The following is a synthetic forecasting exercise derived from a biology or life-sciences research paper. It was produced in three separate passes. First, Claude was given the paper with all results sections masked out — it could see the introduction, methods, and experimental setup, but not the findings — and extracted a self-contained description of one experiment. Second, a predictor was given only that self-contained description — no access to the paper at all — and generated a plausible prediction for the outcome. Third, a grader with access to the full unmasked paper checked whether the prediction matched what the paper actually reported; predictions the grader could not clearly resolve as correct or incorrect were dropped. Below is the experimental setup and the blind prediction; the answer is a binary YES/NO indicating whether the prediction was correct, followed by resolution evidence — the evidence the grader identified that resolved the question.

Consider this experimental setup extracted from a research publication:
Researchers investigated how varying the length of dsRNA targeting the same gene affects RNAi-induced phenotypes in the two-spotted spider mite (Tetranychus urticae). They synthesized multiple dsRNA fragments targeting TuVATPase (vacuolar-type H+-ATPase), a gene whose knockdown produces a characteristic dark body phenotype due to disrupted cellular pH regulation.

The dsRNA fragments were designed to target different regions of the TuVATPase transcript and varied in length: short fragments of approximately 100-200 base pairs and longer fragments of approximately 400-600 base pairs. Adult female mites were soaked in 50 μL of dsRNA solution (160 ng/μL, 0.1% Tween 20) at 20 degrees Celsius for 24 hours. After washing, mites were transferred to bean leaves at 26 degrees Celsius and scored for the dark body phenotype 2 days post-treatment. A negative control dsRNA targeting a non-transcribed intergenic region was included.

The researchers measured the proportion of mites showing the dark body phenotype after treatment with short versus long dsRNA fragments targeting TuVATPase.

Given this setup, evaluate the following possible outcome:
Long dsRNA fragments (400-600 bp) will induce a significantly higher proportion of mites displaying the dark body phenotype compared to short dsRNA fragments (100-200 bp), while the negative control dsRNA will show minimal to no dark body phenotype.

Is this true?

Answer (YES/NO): YES